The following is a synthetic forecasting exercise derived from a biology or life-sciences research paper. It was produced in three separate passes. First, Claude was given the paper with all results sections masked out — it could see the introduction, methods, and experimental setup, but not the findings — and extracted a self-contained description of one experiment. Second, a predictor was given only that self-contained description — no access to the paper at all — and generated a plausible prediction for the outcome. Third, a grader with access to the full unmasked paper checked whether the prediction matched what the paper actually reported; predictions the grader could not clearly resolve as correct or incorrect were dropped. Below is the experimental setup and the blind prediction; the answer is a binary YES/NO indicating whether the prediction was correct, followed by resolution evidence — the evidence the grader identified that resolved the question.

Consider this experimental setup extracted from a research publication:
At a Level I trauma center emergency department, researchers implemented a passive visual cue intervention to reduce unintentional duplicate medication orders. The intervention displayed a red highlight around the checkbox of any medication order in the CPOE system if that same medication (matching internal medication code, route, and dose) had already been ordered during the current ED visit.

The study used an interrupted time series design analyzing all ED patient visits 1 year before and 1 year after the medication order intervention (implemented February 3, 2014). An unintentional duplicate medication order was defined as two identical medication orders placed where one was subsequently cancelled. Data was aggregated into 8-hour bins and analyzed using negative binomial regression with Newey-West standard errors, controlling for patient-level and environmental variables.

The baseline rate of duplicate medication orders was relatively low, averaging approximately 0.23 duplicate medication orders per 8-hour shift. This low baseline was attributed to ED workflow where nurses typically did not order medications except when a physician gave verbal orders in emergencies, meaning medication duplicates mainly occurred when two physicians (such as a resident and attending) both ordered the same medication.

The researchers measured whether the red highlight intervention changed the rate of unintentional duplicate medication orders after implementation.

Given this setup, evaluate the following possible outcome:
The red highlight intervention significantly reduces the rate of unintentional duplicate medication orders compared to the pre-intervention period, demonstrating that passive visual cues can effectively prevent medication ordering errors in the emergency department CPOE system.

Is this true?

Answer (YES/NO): NO